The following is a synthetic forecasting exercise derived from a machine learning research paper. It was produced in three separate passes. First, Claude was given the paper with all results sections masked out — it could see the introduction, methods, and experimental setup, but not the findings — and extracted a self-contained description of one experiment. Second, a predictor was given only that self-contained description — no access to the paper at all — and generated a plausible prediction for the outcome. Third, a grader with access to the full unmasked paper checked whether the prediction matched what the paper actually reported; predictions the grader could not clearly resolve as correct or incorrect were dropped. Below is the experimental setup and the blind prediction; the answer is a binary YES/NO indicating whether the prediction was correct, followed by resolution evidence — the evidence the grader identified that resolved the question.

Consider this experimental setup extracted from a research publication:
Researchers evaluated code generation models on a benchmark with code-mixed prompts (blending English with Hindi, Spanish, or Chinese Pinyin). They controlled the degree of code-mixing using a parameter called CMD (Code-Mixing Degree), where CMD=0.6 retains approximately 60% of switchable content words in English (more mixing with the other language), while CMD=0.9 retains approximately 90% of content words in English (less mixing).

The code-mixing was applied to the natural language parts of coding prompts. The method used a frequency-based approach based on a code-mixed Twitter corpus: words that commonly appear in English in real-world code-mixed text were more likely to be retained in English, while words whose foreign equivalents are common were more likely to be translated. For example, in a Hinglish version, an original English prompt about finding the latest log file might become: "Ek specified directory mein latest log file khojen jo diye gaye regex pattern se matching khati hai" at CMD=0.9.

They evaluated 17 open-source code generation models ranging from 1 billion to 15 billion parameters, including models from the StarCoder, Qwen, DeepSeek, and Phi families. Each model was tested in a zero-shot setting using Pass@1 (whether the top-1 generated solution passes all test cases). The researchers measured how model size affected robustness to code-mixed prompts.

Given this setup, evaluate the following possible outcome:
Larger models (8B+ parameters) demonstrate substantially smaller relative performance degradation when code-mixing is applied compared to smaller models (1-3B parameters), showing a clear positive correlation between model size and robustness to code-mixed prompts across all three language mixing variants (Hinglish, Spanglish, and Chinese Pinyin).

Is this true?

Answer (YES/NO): NO